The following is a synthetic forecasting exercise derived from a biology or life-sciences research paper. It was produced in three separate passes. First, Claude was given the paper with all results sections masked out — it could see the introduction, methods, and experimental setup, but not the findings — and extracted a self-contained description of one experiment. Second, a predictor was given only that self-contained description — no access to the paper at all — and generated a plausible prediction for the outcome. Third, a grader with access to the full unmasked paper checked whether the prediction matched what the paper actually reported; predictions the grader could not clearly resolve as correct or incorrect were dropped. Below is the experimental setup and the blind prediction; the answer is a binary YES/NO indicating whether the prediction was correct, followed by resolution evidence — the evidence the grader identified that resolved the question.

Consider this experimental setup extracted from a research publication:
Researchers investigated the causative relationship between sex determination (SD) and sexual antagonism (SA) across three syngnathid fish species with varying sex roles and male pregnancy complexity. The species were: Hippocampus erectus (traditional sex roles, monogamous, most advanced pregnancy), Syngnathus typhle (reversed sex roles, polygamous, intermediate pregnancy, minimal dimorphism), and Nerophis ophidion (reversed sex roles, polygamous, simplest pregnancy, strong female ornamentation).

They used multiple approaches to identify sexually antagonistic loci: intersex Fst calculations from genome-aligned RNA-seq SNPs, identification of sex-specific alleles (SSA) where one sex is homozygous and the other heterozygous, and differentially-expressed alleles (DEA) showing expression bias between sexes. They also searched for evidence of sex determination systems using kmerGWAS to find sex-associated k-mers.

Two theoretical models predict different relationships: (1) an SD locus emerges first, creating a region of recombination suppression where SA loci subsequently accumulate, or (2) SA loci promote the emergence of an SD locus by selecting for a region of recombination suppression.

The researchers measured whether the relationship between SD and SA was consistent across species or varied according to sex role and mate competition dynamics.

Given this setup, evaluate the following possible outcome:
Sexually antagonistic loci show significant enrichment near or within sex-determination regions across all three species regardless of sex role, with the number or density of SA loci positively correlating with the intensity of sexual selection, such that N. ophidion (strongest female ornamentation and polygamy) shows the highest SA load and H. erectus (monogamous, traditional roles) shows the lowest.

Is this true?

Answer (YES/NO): NO